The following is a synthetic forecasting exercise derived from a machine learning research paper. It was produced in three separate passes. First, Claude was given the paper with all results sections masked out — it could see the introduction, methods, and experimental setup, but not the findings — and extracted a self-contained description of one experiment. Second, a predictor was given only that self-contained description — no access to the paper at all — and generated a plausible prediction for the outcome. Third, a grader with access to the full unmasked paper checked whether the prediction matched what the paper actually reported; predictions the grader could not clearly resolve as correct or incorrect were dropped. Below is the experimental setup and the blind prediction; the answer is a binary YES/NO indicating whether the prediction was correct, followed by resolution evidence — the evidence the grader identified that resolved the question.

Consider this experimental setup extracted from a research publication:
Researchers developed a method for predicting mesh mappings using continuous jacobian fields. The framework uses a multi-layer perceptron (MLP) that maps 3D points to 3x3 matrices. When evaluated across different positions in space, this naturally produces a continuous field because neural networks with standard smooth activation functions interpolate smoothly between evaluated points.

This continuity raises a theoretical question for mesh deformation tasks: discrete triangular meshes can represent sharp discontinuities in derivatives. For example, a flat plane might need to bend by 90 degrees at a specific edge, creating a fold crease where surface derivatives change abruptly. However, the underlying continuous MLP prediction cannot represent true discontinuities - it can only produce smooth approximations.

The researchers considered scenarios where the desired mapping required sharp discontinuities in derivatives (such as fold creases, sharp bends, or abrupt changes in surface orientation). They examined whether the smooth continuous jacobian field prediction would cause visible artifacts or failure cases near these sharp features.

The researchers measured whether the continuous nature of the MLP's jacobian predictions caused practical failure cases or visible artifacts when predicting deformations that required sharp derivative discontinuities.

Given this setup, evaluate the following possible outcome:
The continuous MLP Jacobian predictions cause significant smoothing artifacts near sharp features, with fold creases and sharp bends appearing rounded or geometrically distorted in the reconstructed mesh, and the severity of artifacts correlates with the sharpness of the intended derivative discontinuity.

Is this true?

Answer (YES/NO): NO